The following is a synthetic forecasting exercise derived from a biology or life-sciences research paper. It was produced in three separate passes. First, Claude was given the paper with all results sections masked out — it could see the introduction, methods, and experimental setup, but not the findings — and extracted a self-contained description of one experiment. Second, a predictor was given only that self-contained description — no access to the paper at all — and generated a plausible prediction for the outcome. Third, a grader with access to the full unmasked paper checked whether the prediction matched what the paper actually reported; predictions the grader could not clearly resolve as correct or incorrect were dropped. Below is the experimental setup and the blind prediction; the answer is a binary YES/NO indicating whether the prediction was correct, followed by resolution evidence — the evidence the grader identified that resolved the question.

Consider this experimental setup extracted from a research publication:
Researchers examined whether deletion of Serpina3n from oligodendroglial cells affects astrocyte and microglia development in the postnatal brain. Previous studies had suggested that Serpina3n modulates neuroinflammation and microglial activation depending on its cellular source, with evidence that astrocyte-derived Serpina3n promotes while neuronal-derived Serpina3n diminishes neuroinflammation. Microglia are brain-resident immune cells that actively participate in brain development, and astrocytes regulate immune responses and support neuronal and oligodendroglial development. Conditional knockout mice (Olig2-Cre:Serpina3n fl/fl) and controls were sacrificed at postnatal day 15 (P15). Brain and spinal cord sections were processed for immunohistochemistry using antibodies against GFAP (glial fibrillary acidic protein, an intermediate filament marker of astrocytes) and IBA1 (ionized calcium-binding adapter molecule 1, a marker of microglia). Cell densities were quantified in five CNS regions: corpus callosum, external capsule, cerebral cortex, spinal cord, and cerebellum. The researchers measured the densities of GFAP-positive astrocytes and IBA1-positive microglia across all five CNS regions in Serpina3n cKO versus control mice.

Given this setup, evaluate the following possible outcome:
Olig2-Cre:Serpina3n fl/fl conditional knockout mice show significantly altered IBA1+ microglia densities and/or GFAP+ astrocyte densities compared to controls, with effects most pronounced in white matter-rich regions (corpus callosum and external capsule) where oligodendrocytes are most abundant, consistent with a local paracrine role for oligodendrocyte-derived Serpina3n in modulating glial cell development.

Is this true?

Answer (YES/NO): NO